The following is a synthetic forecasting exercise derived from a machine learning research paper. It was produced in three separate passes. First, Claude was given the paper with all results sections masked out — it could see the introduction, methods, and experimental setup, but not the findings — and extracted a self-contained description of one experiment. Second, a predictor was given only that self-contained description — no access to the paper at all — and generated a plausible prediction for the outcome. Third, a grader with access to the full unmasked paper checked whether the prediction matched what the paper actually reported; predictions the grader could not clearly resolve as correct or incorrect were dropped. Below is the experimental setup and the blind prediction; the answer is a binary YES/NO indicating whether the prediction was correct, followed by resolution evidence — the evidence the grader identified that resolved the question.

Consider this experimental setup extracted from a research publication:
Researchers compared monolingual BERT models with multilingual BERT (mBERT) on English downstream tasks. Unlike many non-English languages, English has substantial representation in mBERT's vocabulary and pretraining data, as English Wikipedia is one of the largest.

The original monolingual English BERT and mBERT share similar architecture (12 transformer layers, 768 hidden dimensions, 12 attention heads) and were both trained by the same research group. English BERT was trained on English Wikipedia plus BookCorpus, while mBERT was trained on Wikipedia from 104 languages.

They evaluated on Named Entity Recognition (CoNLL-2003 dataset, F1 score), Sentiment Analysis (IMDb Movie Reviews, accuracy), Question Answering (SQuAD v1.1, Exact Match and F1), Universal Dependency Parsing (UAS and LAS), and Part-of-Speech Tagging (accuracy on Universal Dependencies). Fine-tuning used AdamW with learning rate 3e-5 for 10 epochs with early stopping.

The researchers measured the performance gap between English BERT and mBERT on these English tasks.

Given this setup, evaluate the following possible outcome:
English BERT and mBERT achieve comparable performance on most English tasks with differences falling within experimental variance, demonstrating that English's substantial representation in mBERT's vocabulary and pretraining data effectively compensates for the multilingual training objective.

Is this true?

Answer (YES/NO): YES